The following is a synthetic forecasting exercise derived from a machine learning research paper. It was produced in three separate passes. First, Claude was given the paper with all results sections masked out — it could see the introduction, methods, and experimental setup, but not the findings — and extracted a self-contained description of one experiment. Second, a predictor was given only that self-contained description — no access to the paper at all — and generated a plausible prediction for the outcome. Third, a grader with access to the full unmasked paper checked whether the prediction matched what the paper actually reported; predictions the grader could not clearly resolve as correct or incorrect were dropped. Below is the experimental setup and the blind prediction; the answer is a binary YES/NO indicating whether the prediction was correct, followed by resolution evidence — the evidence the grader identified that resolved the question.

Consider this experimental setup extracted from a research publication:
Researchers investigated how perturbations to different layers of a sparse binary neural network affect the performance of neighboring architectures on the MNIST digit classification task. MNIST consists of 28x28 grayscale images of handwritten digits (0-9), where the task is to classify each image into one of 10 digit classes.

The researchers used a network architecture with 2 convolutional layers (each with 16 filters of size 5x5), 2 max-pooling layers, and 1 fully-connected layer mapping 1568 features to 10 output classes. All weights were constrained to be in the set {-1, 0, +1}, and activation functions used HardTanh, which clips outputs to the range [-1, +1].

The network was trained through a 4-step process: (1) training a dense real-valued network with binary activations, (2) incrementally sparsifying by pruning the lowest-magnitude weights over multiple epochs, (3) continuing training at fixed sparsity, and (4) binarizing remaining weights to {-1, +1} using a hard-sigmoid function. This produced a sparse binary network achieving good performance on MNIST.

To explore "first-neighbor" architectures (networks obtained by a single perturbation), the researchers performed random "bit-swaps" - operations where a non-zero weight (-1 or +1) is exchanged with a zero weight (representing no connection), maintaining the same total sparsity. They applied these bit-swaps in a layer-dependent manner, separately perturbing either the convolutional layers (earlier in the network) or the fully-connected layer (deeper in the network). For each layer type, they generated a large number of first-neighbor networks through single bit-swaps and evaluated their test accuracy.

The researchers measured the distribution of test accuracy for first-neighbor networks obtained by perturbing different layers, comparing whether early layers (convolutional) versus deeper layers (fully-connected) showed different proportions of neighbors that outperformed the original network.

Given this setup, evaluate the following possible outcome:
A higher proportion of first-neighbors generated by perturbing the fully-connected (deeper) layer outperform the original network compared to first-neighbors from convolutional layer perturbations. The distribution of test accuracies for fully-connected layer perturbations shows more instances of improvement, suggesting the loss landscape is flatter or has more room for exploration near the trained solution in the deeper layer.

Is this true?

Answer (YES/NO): YES